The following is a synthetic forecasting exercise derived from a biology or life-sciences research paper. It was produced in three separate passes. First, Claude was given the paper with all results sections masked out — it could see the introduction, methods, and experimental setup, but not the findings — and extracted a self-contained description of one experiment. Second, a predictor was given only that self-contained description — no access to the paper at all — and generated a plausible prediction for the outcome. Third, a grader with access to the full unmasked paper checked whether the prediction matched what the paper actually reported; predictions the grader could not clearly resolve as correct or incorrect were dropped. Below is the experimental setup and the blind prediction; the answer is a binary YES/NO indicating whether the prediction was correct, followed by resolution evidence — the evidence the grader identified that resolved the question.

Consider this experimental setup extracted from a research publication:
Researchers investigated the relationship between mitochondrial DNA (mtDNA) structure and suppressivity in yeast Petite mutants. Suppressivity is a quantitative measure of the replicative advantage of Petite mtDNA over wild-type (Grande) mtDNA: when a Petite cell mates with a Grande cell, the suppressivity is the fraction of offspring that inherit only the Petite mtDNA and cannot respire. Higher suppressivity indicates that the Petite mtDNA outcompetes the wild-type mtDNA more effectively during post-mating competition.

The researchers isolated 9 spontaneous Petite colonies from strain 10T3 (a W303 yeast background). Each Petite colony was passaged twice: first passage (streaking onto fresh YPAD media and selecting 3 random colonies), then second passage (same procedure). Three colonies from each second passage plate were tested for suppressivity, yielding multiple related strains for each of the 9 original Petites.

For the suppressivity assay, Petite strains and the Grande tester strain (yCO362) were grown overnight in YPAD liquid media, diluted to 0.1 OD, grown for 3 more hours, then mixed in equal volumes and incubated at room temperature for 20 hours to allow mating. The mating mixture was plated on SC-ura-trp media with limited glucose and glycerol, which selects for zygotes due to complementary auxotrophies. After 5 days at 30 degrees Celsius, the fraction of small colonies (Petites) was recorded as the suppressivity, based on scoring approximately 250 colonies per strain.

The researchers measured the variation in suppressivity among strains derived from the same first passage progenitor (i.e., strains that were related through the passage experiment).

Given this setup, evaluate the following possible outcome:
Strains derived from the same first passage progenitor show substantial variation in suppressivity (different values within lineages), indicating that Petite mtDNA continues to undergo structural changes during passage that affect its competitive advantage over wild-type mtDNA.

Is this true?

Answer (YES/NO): NO